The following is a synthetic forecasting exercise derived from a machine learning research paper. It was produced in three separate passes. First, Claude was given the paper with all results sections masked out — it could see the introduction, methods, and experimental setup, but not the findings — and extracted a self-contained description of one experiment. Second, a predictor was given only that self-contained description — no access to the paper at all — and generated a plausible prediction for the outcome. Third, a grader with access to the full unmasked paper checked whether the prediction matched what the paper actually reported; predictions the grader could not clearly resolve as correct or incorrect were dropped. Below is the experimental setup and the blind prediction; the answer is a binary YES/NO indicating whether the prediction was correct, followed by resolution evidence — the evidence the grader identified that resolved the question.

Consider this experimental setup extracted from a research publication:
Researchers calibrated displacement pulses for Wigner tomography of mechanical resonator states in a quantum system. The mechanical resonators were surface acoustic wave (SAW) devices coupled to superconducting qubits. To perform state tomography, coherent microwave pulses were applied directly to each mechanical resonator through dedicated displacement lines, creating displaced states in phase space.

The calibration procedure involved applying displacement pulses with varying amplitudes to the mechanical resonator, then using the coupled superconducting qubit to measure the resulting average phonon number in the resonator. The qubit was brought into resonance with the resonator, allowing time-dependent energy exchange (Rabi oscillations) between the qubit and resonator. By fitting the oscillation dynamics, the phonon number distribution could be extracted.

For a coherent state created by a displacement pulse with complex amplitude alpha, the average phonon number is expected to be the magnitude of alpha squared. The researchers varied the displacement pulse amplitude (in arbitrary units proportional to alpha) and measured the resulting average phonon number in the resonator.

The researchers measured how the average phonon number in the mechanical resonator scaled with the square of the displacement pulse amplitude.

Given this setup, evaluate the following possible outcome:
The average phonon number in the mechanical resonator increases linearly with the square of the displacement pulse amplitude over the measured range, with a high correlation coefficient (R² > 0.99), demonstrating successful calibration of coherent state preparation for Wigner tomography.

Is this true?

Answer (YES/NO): NO